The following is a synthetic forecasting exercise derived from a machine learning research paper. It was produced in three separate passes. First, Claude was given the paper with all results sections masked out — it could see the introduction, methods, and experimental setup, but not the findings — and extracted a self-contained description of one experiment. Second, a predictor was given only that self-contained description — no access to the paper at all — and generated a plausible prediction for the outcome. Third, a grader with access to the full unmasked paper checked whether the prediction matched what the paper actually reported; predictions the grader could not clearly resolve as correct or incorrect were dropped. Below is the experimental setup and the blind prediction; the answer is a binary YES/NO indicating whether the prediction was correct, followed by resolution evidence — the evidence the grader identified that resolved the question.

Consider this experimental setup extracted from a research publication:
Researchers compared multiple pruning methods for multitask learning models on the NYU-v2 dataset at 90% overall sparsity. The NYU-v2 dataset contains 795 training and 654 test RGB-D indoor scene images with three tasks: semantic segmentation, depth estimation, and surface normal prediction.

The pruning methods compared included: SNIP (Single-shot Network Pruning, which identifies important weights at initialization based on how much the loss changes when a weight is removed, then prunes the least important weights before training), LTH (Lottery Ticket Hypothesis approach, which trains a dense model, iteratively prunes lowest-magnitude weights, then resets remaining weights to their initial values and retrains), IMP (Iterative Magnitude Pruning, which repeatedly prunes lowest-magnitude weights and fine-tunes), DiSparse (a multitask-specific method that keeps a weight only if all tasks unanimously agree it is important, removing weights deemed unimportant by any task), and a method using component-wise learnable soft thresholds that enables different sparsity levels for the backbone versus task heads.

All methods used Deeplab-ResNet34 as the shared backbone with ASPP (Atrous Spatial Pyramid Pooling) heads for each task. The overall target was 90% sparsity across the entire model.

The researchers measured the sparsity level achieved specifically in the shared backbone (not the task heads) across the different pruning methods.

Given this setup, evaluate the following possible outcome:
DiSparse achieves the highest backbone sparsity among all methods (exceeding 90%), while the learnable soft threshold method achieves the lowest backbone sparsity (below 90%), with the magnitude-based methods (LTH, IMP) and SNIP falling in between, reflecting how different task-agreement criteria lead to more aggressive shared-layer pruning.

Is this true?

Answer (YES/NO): NO